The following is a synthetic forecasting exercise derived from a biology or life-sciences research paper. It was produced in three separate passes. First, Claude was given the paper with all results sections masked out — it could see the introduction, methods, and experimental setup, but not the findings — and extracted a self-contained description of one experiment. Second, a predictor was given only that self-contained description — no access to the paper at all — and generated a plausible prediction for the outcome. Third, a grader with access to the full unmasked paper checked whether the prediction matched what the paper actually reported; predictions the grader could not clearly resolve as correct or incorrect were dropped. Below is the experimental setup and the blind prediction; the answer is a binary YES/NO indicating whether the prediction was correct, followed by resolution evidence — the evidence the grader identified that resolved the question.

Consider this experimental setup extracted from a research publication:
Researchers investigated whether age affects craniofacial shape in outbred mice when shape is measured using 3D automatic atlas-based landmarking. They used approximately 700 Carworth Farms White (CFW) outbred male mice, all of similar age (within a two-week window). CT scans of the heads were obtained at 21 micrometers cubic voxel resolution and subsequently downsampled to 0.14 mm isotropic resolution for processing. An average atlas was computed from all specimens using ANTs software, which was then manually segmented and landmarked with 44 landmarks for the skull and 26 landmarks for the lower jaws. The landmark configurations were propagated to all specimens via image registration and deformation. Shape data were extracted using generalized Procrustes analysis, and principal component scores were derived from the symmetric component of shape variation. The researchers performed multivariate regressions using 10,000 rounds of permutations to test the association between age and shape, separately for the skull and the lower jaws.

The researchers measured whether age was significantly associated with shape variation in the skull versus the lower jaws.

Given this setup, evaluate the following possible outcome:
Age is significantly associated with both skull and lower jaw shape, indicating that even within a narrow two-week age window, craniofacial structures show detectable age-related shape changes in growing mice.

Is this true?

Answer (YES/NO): NO